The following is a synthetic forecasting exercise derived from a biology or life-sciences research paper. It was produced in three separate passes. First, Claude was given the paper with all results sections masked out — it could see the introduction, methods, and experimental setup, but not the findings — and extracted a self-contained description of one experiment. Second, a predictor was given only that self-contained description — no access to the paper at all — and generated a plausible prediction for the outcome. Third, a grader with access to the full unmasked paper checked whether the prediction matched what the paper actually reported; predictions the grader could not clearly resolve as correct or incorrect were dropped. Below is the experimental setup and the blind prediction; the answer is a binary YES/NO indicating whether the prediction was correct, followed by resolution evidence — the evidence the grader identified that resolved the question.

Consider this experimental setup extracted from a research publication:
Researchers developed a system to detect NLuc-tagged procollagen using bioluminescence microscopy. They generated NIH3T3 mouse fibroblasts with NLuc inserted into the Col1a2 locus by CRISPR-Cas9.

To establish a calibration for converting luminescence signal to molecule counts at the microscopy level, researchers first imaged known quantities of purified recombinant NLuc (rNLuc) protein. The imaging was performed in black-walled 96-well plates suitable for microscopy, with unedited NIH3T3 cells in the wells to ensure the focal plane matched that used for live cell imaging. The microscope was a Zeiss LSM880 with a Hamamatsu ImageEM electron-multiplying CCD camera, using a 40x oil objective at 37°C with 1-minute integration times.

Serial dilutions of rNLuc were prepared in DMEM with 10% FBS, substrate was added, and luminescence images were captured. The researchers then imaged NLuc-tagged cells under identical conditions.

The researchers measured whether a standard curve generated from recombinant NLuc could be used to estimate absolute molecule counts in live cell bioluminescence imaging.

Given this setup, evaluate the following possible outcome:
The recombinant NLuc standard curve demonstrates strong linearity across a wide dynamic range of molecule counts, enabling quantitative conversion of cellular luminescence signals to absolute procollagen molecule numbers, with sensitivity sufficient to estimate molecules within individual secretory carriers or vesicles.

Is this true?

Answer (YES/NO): YES